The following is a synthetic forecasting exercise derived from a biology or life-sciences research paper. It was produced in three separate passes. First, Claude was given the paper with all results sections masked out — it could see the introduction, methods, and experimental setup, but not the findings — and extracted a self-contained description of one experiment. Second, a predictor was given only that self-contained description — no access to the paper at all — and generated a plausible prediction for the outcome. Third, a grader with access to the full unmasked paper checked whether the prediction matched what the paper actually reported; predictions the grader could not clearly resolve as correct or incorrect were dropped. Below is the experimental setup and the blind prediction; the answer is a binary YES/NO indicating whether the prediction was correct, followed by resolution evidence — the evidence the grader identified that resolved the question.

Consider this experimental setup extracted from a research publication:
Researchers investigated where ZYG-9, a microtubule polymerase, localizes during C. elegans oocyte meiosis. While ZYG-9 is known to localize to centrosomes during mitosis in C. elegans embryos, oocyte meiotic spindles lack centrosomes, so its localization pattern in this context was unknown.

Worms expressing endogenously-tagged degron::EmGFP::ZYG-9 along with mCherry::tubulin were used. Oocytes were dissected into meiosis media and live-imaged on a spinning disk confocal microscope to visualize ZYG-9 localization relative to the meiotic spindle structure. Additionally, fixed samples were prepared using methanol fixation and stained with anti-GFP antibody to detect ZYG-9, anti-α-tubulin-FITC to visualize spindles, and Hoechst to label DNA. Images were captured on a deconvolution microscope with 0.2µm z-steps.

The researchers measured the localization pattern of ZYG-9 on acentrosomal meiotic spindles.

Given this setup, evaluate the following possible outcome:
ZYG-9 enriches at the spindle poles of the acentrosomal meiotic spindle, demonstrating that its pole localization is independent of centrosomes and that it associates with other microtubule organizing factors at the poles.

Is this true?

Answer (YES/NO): YES